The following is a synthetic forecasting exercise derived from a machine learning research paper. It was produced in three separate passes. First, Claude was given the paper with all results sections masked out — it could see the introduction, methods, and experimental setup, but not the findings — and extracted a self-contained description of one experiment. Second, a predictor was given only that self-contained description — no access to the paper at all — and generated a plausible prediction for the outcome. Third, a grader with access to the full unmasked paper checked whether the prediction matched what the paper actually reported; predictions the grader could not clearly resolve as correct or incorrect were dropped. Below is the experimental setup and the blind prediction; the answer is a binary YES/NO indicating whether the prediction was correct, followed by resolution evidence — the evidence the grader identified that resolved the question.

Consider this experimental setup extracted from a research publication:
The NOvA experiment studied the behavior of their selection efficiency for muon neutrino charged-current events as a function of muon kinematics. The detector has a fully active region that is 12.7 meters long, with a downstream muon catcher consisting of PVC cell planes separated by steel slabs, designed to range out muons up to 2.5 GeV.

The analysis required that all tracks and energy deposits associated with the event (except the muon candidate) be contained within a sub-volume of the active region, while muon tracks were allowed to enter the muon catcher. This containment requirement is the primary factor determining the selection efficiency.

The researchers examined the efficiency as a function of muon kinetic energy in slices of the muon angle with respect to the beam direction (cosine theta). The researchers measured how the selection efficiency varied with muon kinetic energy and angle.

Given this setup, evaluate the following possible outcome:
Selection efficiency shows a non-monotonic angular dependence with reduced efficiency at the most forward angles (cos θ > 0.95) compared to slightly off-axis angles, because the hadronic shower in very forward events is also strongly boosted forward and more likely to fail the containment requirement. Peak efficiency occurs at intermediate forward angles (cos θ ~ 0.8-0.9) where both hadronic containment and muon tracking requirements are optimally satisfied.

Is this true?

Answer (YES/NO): NO